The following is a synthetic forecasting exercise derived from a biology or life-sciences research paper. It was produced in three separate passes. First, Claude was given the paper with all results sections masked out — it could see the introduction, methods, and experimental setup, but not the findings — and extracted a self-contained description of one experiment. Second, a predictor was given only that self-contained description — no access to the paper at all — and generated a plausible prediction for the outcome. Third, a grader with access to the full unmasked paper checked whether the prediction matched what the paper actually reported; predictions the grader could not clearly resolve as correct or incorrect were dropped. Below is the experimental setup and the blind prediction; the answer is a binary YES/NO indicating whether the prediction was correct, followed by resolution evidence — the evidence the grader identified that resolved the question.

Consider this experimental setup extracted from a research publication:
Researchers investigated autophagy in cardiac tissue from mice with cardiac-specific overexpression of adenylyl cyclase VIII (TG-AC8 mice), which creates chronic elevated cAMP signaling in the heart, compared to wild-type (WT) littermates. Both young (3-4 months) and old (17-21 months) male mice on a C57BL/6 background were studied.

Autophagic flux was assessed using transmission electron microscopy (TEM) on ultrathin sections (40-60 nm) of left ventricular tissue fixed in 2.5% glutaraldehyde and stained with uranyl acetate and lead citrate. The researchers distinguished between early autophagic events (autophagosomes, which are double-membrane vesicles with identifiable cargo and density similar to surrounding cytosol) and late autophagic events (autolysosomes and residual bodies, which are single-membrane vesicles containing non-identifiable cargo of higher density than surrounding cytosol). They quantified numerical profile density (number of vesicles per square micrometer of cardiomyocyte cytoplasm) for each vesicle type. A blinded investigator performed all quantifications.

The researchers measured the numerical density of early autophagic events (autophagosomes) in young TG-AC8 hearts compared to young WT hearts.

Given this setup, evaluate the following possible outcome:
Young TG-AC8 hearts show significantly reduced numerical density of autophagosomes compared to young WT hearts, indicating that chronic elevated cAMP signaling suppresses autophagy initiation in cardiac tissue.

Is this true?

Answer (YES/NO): NO